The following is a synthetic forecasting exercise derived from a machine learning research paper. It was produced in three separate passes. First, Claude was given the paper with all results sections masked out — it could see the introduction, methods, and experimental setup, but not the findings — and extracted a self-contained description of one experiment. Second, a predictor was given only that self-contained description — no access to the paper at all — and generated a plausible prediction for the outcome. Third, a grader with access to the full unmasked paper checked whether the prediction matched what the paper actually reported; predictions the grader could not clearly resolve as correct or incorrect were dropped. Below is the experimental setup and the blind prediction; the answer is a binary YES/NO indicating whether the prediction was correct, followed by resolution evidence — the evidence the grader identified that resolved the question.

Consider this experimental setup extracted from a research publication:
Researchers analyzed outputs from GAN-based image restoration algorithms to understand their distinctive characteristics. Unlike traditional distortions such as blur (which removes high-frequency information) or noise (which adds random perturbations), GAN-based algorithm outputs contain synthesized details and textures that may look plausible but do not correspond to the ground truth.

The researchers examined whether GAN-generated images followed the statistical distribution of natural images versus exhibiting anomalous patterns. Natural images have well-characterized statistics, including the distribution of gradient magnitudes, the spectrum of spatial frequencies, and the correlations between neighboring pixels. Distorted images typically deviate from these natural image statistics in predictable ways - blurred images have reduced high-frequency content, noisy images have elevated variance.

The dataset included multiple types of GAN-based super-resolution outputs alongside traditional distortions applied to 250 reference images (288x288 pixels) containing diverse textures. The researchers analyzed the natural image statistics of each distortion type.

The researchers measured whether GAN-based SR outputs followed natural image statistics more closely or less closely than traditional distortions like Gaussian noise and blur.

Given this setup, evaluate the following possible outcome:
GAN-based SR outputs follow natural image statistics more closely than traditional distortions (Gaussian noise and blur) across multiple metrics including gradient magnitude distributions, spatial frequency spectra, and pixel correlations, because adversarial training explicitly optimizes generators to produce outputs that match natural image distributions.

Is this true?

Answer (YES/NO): YES